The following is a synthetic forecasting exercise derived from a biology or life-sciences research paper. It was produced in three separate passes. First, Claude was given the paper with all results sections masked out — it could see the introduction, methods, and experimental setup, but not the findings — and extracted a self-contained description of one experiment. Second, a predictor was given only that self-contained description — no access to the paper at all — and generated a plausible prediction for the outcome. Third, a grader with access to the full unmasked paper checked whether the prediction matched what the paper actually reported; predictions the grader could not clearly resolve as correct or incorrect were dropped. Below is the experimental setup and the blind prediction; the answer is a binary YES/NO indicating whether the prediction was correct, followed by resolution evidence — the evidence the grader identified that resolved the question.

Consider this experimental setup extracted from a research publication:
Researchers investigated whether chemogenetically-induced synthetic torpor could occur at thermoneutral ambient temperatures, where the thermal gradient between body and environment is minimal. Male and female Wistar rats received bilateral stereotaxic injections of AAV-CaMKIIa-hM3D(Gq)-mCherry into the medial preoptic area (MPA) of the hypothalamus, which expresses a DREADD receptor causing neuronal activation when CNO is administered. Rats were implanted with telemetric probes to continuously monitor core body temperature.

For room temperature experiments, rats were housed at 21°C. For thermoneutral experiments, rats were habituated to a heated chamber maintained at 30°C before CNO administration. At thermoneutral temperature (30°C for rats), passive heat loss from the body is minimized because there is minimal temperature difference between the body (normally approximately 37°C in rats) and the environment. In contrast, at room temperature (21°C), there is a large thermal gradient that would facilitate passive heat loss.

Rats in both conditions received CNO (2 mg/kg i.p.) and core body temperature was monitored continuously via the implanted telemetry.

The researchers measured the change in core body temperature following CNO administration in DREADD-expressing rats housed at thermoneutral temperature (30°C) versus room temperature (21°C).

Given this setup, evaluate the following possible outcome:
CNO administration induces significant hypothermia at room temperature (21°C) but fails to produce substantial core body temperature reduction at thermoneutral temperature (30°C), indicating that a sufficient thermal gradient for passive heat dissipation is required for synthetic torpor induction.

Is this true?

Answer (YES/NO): YES